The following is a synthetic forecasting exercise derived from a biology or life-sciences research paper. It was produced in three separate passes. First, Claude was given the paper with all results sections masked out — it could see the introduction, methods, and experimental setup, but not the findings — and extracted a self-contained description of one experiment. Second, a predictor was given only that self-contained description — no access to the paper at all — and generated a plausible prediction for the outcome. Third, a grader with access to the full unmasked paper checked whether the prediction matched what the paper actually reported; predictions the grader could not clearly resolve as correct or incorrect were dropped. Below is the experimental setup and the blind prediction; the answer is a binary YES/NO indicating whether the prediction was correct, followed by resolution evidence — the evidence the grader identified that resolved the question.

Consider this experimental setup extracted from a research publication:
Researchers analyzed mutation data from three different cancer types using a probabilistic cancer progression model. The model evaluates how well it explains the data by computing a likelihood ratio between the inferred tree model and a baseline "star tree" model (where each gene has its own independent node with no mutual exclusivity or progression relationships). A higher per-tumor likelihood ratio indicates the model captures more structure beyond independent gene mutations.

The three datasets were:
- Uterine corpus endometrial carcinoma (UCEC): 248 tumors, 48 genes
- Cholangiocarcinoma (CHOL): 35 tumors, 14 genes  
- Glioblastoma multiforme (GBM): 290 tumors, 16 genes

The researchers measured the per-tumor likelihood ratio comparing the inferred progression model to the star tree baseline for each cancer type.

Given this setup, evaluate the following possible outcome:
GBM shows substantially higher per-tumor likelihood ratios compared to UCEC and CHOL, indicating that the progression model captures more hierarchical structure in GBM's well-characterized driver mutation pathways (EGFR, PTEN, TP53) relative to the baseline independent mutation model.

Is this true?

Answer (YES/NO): NO